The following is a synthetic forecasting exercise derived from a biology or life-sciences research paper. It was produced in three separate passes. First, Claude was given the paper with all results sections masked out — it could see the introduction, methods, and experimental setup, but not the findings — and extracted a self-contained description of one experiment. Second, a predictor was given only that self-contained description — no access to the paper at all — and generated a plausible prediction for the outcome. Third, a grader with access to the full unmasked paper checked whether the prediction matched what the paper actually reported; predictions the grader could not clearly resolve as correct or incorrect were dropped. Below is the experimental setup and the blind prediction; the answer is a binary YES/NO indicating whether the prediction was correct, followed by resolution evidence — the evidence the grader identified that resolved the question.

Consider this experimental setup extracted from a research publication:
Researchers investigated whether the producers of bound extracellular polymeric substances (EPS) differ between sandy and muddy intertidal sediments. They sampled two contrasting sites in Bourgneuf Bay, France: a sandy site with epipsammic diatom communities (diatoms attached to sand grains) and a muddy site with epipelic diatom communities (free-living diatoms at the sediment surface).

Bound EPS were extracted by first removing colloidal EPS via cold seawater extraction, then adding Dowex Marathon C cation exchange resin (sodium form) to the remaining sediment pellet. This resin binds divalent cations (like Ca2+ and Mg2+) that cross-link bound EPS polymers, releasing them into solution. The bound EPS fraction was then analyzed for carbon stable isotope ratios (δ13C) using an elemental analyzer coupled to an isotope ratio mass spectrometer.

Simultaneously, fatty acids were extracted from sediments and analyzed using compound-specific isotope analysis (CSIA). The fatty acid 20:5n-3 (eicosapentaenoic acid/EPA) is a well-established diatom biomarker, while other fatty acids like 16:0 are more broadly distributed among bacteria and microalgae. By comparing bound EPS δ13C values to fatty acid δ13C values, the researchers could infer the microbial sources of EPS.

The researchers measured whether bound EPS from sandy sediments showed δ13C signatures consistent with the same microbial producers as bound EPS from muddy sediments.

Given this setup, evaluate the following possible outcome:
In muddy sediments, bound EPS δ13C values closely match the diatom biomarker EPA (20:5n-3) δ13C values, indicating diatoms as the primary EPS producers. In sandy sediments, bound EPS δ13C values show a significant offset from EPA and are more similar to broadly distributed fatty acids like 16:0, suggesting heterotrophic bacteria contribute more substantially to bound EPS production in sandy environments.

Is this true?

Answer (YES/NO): NO